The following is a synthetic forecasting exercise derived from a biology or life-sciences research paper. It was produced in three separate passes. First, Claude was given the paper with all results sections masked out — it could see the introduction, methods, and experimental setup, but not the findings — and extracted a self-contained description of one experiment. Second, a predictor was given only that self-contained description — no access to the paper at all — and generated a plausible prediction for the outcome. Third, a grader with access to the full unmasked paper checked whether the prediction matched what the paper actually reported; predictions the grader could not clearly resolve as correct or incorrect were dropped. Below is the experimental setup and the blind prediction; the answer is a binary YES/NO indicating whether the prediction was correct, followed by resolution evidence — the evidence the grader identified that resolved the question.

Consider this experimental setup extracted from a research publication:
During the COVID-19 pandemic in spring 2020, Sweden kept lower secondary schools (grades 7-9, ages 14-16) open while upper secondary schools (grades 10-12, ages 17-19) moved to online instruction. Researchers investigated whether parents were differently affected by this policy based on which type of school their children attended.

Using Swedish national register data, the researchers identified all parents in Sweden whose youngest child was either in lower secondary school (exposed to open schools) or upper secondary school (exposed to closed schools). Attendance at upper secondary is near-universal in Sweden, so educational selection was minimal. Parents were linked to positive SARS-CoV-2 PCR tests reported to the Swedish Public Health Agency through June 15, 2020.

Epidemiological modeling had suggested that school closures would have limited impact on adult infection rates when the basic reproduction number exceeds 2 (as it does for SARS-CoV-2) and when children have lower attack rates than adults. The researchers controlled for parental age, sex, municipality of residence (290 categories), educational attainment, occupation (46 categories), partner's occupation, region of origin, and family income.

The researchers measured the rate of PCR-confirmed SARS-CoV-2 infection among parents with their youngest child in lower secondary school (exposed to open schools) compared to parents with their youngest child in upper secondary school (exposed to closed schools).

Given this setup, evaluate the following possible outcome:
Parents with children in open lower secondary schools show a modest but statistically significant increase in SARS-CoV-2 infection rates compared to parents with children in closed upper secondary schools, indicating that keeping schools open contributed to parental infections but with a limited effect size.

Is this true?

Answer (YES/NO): YES